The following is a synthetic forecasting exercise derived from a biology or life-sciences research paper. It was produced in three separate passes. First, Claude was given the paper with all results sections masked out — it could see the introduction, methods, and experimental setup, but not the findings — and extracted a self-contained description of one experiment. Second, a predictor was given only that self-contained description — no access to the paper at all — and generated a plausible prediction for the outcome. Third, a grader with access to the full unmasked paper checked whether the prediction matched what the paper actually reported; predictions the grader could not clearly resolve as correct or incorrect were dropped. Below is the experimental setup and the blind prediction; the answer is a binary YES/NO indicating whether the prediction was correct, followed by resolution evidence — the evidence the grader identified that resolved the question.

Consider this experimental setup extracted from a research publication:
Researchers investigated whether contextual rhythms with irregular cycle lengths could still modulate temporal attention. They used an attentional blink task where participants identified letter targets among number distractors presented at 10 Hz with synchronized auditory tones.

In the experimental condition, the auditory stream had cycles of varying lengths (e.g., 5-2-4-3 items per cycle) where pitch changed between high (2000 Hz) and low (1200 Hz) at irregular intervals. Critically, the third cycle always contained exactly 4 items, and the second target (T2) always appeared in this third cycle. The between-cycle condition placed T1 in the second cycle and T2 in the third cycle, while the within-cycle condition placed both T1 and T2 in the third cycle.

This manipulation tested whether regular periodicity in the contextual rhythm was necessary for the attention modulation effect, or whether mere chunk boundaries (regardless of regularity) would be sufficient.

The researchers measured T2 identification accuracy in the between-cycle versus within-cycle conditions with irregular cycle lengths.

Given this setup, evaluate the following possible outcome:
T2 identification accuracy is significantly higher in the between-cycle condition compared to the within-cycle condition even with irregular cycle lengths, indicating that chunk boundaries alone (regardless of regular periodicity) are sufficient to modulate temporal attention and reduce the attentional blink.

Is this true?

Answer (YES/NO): NO